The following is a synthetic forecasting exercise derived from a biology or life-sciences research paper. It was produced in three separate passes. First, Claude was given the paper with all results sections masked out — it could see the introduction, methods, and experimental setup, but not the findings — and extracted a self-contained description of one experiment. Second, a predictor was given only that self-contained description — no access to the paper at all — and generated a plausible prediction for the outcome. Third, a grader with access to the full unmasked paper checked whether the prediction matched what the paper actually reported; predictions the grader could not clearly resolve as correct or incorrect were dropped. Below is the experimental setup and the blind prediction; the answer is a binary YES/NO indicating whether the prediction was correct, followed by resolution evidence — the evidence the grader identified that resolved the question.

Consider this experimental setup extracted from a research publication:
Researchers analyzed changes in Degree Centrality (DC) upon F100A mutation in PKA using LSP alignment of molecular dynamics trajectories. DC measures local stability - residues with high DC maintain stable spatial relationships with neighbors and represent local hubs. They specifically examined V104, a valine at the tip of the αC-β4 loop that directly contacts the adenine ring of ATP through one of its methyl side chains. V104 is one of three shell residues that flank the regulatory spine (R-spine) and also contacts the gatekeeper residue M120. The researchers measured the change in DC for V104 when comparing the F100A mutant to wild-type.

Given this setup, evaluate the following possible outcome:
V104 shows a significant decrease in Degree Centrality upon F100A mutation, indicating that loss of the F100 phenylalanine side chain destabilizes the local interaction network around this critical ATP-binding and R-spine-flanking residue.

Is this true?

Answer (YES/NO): NO